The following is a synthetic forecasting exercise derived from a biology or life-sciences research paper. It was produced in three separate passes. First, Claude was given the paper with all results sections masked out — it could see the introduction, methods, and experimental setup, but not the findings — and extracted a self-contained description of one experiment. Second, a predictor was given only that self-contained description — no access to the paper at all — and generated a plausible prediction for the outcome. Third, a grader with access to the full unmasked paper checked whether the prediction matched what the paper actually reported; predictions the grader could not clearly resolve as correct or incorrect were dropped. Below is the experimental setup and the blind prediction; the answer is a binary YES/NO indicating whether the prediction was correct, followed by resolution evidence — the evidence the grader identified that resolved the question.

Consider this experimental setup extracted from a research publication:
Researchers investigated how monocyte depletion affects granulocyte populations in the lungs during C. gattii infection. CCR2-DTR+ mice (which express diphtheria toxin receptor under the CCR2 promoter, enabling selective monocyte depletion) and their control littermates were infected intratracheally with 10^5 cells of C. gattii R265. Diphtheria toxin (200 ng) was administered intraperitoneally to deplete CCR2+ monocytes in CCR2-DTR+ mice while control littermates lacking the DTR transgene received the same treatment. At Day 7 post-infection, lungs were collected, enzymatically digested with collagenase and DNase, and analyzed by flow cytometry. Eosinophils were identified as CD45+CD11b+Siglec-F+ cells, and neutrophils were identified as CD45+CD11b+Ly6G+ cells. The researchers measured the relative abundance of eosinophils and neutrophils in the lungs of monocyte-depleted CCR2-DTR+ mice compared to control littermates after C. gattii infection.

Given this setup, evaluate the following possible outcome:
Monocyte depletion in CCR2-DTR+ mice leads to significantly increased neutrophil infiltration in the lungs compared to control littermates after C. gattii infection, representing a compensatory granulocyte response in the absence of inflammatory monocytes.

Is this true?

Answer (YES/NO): NO